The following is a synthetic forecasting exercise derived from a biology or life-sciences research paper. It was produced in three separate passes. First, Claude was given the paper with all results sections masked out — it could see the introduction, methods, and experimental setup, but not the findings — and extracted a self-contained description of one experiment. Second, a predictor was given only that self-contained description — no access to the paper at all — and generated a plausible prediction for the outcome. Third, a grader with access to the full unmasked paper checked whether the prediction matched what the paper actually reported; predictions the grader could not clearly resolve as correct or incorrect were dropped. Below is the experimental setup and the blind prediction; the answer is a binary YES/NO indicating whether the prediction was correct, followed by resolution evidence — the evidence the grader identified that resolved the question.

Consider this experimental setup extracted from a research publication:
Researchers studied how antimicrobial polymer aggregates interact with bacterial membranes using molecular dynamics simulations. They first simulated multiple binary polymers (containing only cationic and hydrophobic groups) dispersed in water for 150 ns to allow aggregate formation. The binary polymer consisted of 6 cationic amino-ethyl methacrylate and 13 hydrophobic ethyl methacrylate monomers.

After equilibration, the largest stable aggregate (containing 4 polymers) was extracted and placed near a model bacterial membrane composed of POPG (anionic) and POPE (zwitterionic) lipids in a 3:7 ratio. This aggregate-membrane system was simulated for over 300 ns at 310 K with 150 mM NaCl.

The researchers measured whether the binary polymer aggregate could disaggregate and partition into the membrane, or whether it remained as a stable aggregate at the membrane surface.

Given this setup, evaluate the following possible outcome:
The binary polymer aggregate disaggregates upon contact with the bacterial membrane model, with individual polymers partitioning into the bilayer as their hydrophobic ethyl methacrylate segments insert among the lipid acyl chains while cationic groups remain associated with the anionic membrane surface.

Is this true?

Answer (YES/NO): NO